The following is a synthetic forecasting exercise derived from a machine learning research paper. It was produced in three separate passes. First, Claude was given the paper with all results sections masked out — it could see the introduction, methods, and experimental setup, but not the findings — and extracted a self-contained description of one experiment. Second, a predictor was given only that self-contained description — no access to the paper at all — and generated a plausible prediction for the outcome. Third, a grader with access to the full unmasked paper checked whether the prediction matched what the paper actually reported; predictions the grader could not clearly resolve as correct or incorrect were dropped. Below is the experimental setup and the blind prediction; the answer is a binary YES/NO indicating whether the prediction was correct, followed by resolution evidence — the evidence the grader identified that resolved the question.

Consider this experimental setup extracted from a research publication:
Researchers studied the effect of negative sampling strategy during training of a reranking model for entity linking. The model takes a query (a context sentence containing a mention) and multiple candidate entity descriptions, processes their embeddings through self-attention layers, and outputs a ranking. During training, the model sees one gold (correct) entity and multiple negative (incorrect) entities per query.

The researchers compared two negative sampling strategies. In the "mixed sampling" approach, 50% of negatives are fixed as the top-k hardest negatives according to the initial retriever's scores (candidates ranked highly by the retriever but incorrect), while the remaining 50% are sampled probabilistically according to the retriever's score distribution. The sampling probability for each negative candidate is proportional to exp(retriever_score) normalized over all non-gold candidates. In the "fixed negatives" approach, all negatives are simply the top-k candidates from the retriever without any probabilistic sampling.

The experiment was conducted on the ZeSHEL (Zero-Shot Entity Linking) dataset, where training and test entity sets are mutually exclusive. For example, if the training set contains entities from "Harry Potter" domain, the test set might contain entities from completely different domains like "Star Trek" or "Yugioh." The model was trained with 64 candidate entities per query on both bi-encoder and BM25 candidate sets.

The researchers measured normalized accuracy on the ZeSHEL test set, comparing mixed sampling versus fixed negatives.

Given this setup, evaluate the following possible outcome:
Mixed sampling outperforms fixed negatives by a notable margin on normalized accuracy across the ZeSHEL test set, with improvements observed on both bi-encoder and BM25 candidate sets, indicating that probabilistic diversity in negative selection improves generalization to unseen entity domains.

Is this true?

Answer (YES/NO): NO